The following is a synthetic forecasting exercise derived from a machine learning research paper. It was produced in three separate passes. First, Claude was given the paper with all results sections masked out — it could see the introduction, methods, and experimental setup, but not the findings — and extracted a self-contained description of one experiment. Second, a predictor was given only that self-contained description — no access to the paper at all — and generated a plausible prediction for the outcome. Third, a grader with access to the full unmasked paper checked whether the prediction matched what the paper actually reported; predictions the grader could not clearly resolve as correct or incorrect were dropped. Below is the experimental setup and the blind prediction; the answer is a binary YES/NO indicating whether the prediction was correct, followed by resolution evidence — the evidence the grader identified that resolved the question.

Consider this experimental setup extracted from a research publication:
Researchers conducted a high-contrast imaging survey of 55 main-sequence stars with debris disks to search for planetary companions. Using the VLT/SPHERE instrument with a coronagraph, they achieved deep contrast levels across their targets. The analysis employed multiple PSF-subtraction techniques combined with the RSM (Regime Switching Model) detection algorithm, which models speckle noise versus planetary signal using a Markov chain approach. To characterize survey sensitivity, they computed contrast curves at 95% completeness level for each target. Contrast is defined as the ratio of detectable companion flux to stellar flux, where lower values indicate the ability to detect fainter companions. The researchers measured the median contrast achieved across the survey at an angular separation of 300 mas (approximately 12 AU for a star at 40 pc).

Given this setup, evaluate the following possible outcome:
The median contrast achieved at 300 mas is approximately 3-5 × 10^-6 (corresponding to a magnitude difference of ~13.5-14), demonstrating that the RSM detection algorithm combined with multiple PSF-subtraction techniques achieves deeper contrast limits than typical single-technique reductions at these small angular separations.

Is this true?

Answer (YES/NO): NO